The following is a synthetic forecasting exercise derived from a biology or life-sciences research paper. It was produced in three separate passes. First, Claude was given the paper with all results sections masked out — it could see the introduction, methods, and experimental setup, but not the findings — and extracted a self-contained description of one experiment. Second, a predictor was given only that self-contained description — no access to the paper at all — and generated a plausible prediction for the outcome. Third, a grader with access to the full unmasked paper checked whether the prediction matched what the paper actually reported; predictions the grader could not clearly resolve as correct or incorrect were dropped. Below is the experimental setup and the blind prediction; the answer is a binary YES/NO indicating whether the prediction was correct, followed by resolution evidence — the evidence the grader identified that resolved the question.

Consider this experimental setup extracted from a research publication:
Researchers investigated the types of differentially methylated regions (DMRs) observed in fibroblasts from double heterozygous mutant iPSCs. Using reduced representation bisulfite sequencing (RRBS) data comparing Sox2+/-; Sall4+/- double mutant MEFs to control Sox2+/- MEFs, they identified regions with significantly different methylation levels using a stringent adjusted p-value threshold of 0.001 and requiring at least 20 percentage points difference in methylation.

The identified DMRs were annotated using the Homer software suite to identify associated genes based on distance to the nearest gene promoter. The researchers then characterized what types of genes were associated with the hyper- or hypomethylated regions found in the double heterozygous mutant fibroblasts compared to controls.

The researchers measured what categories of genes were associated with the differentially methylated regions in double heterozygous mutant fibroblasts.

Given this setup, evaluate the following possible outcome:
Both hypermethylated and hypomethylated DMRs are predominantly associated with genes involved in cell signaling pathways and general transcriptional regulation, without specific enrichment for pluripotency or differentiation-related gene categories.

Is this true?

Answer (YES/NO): NO